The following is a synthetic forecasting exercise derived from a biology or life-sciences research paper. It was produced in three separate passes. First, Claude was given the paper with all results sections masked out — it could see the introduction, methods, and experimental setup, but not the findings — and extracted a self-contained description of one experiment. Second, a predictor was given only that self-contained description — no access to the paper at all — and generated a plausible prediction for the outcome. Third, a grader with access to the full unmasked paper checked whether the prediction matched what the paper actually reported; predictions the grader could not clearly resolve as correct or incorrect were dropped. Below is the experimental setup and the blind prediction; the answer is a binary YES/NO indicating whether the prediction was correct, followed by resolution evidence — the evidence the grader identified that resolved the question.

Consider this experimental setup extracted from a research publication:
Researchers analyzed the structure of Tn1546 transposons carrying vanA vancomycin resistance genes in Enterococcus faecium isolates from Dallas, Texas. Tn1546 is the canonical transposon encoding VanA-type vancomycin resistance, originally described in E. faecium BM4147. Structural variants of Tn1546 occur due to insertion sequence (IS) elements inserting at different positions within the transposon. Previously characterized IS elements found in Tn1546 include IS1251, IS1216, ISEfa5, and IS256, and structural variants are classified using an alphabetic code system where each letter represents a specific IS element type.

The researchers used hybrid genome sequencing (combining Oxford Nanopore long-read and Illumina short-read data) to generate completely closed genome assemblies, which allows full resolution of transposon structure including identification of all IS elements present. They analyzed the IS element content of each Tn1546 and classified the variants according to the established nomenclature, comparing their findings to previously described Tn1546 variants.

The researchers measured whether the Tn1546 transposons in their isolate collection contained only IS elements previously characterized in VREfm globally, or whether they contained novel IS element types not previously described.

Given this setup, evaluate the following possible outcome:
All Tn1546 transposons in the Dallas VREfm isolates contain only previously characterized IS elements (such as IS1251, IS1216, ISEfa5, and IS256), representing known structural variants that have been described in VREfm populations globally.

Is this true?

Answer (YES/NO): NO